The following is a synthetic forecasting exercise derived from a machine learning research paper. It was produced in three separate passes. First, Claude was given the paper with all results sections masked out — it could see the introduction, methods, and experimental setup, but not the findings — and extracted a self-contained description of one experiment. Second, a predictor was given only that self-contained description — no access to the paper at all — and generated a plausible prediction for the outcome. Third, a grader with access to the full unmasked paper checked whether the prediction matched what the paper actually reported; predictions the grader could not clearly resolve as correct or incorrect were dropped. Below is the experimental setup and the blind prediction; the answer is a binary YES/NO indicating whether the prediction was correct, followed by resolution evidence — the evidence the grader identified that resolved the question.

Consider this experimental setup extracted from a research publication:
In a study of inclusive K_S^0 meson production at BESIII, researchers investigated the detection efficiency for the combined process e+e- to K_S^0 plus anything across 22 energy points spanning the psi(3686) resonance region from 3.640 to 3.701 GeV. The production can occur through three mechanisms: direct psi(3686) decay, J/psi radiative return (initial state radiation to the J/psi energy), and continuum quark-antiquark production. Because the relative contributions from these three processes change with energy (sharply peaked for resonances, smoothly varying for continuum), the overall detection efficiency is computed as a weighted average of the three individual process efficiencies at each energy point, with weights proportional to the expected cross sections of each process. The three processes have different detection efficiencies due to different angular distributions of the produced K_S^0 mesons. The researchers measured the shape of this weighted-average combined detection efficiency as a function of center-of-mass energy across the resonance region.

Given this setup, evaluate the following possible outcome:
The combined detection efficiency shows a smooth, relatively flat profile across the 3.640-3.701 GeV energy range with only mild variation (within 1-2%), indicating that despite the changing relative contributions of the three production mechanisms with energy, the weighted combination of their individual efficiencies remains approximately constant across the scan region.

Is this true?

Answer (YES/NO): NO